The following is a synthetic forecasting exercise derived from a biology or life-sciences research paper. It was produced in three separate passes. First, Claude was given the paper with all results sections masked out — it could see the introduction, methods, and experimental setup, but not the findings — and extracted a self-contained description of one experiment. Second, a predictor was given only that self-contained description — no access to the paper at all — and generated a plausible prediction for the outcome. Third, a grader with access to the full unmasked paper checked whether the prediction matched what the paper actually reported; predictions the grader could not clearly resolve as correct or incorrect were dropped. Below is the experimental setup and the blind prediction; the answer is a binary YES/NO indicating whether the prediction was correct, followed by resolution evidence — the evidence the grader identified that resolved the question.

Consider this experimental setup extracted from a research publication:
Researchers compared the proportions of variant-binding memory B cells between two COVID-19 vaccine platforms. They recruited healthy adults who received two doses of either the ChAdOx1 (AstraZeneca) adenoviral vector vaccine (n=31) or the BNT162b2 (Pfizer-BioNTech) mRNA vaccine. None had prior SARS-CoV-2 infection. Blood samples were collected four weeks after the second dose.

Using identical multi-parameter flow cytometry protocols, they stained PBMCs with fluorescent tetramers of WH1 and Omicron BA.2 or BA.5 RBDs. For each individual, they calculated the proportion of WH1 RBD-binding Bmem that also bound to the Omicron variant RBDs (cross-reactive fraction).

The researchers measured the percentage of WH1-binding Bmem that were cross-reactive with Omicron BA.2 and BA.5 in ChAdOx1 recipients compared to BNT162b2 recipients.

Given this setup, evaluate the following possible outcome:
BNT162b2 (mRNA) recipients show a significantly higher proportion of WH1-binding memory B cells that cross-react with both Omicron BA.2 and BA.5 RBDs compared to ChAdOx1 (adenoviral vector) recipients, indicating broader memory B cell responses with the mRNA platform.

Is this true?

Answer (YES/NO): NO